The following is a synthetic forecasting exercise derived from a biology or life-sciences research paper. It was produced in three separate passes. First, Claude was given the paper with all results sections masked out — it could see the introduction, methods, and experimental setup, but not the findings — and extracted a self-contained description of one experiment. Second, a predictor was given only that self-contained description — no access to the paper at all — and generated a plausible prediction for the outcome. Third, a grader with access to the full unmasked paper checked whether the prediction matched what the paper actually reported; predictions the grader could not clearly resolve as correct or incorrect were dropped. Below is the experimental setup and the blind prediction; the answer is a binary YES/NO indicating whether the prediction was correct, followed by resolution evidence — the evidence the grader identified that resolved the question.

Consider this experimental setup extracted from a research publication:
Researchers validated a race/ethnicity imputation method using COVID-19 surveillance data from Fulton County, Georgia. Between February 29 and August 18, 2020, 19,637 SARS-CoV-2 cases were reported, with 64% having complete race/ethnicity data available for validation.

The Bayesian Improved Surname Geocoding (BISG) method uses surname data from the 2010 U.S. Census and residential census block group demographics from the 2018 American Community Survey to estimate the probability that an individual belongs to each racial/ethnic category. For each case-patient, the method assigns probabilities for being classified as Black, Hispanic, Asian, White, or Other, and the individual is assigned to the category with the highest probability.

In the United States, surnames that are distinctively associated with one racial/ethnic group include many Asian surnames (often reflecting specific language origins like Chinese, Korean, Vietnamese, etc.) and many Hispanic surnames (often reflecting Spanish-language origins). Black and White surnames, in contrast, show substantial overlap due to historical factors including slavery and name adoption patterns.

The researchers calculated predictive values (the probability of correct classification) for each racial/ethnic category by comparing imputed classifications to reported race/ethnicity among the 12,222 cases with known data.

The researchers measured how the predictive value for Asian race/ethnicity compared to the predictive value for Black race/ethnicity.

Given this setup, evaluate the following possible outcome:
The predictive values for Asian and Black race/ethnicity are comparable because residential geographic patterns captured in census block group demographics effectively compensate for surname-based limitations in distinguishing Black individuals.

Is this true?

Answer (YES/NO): NO